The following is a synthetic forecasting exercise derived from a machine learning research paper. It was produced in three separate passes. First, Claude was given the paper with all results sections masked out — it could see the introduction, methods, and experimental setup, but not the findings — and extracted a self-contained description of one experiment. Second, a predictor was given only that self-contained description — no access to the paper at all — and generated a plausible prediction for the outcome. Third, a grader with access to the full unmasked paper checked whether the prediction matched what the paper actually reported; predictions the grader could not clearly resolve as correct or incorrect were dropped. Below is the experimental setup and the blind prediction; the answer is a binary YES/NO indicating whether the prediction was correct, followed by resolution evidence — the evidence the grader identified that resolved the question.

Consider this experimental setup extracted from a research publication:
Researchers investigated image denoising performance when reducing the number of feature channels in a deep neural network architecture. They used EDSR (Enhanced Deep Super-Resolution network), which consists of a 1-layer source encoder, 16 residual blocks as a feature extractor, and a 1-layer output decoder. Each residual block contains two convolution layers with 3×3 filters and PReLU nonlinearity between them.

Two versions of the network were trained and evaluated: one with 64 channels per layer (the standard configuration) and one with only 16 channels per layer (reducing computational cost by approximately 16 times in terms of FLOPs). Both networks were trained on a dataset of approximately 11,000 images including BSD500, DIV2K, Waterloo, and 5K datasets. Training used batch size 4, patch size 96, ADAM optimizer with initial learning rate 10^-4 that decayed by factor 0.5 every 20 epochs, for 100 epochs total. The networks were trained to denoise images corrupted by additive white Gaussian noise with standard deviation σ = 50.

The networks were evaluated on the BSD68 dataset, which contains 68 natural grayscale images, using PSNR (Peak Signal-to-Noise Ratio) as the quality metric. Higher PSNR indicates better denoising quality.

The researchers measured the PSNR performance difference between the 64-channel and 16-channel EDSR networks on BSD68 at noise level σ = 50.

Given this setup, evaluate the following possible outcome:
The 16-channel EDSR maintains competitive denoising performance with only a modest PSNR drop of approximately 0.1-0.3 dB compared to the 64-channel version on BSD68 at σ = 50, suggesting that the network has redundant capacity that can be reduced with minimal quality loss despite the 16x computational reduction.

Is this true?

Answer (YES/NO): NO